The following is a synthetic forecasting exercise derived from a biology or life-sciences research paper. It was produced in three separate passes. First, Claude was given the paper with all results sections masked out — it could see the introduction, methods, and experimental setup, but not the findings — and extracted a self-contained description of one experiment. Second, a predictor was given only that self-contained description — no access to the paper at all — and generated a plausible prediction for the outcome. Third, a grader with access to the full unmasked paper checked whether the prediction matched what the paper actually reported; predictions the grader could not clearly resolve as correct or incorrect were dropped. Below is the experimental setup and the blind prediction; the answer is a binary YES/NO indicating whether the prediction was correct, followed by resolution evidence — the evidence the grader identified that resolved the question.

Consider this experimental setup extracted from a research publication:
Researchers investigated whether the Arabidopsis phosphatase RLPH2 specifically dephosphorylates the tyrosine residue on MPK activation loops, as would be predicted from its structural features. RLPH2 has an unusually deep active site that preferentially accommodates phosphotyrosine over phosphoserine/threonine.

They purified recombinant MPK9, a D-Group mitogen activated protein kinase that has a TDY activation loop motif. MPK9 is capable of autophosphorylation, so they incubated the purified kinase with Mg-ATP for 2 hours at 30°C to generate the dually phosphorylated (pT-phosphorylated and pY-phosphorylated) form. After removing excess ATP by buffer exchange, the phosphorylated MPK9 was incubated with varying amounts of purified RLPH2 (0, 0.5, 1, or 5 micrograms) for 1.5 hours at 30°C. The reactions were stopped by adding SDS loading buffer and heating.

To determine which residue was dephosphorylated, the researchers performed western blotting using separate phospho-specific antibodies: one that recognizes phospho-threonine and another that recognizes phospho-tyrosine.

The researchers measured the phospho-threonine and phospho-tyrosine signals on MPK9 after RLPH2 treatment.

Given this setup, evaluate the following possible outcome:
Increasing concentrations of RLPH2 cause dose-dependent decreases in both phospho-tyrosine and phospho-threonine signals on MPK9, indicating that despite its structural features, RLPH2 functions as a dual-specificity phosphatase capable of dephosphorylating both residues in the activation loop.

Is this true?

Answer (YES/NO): NO